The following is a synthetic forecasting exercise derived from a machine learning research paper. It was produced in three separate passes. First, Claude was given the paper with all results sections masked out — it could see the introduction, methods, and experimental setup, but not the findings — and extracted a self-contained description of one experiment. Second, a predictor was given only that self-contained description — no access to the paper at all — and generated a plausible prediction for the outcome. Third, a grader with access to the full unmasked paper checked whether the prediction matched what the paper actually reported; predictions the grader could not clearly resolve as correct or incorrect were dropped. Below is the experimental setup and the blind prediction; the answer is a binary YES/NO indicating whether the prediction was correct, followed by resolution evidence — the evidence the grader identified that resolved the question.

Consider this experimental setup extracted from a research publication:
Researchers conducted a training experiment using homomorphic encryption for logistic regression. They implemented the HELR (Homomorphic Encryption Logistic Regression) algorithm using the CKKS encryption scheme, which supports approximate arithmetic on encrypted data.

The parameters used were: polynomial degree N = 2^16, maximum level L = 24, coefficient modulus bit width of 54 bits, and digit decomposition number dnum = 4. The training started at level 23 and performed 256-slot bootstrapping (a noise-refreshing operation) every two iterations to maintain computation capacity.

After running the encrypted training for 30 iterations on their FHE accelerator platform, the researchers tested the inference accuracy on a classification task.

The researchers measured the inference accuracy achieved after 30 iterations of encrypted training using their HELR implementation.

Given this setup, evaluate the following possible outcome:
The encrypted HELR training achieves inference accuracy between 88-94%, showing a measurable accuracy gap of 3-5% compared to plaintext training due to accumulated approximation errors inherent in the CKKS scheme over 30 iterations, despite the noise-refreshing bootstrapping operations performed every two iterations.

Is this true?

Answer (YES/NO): NO